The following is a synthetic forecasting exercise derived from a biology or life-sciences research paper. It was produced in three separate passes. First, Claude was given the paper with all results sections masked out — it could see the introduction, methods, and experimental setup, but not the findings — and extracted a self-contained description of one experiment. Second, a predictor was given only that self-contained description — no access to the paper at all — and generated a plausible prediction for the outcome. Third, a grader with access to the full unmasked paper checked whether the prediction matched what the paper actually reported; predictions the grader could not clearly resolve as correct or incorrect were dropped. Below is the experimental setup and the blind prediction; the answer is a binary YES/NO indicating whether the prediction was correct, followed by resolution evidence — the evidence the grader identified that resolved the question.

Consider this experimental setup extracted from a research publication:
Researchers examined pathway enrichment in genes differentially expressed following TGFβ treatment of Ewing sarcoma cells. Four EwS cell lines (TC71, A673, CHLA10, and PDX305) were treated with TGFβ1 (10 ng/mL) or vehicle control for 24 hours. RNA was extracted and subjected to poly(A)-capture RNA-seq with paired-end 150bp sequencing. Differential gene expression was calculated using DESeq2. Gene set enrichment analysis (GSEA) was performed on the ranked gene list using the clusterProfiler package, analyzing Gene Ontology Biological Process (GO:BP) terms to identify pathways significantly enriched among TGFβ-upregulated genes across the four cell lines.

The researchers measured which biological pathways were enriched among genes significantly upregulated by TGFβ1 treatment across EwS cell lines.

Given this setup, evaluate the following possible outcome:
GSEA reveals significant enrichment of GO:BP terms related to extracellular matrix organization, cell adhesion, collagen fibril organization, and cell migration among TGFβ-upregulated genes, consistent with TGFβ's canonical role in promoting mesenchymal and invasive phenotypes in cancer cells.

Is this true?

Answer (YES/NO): YES